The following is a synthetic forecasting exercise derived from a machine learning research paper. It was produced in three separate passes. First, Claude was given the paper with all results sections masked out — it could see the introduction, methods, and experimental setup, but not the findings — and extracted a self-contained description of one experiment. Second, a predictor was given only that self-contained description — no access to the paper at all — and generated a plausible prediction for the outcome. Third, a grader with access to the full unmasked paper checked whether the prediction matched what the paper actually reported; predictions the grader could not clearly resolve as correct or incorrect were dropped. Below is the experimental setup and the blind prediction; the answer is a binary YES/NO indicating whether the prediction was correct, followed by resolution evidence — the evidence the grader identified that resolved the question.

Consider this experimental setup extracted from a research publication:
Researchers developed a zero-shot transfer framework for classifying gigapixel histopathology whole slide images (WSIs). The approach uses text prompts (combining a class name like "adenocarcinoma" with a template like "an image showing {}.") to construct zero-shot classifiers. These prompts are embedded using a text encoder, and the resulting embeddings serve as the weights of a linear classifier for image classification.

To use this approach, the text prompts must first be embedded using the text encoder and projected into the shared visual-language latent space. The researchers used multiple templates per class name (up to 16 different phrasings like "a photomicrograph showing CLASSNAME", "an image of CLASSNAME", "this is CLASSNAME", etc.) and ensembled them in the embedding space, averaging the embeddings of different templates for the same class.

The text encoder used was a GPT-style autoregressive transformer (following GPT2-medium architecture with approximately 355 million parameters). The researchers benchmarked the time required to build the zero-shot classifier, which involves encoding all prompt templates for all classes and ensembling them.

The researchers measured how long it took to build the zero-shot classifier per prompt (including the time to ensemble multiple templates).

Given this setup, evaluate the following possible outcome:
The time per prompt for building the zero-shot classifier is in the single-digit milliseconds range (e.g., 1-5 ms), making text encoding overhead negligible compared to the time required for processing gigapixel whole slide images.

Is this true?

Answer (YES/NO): NO